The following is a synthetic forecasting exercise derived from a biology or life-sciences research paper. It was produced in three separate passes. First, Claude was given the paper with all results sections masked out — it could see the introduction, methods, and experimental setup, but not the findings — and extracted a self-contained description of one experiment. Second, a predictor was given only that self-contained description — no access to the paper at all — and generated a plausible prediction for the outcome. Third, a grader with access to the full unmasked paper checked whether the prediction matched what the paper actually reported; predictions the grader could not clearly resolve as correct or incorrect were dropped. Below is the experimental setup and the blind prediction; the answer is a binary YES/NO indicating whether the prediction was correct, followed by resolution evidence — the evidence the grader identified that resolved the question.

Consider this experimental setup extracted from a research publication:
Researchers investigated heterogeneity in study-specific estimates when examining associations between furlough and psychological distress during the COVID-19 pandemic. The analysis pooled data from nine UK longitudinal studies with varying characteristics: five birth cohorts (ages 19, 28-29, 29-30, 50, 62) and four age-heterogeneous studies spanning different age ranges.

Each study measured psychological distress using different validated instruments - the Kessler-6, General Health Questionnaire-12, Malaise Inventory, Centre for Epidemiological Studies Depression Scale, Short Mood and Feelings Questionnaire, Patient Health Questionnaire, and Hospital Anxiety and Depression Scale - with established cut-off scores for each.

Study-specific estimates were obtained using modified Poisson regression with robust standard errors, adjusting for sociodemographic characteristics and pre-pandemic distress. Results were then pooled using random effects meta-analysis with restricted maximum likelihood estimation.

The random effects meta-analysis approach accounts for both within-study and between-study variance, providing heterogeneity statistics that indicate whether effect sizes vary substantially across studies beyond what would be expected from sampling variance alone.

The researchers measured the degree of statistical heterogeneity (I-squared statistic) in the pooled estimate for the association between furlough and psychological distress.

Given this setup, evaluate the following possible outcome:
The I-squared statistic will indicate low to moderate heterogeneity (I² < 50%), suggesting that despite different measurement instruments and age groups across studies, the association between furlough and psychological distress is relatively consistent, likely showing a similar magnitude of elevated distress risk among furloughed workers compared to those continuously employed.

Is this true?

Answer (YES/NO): YES